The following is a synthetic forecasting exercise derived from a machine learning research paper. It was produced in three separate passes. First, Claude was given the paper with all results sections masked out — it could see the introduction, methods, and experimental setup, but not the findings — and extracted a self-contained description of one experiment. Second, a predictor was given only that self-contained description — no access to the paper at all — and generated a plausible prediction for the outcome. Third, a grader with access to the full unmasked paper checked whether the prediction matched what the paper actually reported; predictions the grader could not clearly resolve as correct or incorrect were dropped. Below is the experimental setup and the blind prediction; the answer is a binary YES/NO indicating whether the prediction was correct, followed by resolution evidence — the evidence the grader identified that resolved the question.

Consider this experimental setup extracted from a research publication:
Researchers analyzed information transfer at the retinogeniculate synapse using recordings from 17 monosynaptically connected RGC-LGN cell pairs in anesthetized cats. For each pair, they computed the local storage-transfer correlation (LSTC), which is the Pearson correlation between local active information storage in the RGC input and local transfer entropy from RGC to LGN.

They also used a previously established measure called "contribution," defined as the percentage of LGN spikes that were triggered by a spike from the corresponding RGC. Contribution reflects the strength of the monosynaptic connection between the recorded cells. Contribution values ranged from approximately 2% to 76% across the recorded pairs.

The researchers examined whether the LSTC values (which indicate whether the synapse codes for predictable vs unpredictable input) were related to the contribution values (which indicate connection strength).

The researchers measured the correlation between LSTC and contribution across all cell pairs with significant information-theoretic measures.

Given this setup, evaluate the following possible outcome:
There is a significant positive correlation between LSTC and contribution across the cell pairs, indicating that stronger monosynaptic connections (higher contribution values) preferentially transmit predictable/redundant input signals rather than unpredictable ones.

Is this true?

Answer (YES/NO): YES